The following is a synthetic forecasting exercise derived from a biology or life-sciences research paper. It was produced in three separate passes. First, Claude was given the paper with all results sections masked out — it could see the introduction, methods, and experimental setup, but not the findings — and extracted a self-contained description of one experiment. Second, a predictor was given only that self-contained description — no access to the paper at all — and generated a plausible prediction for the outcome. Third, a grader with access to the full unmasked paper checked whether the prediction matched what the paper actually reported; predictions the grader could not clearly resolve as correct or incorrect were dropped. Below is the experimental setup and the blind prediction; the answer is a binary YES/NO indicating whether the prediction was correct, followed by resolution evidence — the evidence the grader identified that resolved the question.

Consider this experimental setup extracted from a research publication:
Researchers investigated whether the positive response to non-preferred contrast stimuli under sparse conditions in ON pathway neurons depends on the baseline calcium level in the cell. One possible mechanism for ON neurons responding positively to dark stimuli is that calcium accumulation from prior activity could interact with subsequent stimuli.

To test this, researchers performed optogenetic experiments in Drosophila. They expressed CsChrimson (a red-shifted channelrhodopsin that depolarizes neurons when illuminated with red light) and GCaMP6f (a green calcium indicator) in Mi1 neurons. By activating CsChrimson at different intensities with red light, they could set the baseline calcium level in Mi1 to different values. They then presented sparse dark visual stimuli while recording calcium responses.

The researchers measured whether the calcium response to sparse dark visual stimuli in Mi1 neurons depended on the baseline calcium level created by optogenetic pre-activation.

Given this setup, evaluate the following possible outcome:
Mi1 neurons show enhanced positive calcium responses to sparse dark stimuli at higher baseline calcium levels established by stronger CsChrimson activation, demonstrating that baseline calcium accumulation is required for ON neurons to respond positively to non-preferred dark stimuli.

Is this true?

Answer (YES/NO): NO